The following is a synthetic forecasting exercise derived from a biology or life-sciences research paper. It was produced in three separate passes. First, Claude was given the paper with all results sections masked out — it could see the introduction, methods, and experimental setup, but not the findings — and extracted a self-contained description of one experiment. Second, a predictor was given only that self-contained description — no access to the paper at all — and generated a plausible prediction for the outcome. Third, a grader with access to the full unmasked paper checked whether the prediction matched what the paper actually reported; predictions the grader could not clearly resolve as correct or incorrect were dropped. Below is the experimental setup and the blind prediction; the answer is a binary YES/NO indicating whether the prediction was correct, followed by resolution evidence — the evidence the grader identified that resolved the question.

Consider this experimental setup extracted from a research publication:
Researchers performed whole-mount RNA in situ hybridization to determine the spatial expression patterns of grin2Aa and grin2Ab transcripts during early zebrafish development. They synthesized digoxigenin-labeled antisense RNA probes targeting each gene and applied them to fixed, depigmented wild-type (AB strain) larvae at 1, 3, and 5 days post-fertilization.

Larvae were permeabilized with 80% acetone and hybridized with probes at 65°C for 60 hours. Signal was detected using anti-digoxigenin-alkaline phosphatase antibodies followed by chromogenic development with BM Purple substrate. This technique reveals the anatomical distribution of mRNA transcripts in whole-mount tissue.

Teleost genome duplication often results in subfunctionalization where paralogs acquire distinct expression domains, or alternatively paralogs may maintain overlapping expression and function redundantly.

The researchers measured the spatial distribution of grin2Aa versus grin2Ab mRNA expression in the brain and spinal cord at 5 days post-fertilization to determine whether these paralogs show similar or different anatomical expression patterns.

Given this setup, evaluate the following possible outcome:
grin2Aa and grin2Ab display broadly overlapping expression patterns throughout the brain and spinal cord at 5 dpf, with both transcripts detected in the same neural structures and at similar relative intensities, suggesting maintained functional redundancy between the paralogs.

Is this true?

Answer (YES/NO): NO